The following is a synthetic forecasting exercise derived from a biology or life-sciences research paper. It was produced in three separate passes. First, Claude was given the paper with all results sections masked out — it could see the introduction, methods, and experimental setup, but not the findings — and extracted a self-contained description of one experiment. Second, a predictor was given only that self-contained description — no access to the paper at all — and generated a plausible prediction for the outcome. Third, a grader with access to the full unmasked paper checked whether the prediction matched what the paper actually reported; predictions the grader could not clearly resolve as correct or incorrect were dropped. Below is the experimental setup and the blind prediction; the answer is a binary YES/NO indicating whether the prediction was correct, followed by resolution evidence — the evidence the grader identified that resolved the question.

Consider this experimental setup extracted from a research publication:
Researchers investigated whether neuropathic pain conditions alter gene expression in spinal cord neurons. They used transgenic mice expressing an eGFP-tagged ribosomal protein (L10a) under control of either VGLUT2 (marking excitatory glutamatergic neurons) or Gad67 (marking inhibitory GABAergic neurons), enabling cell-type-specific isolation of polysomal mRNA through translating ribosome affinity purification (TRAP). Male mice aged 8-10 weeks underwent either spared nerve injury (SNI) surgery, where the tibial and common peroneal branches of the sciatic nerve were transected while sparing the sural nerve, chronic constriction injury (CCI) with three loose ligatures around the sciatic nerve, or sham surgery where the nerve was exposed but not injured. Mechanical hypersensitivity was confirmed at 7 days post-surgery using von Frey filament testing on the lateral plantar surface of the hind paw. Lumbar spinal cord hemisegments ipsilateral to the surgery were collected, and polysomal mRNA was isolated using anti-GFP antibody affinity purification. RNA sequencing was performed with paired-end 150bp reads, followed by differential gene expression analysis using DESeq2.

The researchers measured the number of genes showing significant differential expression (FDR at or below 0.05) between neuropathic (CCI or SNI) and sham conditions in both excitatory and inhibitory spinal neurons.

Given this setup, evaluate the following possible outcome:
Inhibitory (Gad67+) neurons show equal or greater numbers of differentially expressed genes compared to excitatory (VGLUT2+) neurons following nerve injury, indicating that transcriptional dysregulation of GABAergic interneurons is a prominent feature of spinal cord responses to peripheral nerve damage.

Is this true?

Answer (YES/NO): NO